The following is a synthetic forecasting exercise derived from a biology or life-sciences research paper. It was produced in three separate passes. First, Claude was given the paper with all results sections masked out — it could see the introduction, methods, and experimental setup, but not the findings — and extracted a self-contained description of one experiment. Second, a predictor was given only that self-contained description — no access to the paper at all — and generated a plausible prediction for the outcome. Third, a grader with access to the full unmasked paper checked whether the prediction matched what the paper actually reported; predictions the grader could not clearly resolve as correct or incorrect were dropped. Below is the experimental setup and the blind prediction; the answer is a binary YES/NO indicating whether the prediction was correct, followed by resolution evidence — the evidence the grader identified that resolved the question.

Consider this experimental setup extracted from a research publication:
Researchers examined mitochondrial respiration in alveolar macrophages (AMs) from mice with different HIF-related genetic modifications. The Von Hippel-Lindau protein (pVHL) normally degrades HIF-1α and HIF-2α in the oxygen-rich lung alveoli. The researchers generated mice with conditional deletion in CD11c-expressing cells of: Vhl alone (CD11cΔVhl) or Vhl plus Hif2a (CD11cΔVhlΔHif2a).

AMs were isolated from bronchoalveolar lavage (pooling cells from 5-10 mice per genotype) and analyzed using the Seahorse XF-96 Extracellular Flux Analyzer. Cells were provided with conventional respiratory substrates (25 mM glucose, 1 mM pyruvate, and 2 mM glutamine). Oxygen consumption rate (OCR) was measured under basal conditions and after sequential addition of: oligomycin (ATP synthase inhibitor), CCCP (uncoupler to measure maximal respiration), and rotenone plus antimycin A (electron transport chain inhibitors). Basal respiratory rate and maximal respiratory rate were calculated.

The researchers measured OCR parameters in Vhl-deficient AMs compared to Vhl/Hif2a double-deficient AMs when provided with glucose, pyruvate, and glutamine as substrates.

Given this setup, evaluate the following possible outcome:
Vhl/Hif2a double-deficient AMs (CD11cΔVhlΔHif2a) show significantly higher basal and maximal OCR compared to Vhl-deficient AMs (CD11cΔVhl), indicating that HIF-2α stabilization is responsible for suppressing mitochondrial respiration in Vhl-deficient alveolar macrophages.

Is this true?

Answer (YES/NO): NO